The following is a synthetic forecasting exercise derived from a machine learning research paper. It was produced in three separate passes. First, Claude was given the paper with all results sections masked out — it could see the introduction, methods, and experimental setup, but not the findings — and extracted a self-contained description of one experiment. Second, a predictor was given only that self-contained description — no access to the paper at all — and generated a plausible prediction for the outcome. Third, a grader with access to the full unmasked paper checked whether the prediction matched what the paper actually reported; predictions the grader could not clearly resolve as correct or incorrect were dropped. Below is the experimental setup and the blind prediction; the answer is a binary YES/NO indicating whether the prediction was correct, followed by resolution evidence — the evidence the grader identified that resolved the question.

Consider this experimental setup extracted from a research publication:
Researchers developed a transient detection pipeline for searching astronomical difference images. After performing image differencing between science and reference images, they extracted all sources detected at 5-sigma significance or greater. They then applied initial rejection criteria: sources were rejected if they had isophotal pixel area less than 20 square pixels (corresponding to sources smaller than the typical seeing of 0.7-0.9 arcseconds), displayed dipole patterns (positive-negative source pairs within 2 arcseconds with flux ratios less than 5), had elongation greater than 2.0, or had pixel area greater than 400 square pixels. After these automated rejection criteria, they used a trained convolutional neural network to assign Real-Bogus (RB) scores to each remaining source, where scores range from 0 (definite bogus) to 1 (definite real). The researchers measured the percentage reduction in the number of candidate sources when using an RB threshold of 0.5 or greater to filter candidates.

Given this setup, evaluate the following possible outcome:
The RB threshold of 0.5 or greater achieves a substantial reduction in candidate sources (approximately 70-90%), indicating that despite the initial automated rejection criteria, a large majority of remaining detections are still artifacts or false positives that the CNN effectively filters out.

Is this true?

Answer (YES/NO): YES